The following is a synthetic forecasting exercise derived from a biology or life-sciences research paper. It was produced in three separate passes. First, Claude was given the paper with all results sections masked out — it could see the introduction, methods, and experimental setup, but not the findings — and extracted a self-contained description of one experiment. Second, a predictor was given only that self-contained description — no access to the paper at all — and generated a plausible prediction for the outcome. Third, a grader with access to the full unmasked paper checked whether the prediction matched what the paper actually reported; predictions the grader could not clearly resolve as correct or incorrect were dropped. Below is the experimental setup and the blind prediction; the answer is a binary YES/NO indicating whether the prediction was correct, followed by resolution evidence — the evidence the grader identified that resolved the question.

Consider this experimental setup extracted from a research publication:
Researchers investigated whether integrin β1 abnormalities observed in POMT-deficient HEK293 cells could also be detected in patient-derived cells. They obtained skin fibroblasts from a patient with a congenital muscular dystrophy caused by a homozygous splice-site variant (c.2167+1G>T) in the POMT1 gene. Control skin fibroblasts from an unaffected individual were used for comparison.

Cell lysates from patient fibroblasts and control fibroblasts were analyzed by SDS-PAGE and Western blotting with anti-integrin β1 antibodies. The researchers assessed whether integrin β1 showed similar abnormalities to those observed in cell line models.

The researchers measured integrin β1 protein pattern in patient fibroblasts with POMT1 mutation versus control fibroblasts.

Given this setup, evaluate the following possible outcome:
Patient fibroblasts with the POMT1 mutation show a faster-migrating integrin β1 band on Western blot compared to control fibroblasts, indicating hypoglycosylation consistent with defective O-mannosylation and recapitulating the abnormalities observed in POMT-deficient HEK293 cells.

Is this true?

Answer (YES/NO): NO